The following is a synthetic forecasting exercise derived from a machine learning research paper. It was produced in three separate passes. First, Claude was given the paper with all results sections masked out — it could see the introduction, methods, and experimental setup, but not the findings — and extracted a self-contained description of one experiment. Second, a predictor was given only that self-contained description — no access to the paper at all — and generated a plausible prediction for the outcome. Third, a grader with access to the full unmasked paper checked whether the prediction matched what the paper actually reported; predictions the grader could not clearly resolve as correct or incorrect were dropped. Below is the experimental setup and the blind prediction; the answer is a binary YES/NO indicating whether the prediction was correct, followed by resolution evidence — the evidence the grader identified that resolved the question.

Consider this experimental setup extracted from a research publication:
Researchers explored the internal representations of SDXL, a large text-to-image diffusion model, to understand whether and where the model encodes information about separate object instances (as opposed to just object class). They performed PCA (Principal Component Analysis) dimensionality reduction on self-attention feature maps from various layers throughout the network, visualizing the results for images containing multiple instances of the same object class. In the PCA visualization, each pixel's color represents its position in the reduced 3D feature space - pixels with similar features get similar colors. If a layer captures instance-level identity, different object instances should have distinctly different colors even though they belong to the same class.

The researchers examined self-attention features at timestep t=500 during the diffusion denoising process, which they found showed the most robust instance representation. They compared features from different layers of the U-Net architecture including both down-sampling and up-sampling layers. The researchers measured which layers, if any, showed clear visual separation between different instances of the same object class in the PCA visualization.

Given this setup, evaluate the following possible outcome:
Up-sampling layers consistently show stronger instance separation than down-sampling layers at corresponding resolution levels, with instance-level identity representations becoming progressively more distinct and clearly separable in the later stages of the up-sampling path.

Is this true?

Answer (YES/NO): NO